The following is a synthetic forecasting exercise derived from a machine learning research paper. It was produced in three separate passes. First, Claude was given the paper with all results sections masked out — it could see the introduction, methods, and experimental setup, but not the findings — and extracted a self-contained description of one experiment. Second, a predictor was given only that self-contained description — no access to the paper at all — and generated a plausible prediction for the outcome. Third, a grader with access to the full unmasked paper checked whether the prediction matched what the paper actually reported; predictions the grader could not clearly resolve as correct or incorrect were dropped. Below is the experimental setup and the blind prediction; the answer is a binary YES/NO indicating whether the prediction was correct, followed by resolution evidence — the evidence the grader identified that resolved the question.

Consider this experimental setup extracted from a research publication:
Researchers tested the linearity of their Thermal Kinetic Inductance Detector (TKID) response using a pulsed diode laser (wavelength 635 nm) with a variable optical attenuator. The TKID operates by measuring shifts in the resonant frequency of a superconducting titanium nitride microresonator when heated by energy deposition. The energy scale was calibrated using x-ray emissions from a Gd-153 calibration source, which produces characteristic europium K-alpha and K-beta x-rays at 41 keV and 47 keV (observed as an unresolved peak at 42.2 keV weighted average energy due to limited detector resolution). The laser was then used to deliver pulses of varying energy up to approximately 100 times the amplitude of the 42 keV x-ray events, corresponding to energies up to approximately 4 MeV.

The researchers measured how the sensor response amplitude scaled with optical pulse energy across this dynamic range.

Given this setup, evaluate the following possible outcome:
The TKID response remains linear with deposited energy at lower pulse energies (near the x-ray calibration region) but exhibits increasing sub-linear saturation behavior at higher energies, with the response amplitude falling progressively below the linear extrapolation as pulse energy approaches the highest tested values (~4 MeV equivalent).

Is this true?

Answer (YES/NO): NO